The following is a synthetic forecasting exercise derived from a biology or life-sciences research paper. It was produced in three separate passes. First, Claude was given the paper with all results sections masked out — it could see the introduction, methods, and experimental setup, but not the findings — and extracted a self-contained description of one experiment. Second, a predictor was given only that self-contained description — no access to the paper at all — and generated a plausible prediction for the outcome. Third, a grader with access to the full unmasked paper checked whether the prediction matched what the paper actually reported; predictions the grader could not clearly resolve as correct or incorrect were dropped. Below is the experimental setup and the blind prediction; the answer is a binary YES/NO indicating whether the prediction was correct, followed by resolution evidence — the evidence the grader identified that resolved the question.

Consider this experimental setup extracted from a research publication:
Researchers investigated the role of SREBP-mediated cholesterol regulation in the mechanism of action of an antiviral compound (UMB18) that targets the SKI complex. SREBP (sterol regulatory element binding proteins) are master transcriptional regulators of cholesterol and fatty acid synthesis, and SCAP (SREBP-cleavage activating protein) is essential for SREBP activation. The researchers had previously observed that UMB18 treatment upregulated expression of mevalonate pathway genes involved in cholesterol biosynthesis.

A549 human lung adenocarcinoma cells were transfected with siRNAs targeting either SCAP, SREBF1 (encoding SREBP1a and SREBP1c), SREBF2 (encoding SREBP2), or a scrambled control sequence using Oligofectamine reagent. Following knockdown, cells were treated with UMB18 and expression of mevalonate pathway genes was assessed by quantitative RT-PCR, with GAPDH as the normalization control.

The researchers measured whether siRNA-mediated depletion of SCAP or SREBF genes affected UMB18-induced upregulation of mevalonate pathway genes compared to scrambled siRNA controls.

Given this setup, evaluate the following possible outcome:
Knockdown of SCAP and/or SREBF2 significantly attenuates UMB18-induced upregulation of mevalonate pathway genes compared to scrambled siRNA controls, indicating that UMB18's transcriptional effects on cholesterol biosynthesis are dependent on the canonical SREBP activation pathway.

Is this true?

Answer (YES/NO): YES